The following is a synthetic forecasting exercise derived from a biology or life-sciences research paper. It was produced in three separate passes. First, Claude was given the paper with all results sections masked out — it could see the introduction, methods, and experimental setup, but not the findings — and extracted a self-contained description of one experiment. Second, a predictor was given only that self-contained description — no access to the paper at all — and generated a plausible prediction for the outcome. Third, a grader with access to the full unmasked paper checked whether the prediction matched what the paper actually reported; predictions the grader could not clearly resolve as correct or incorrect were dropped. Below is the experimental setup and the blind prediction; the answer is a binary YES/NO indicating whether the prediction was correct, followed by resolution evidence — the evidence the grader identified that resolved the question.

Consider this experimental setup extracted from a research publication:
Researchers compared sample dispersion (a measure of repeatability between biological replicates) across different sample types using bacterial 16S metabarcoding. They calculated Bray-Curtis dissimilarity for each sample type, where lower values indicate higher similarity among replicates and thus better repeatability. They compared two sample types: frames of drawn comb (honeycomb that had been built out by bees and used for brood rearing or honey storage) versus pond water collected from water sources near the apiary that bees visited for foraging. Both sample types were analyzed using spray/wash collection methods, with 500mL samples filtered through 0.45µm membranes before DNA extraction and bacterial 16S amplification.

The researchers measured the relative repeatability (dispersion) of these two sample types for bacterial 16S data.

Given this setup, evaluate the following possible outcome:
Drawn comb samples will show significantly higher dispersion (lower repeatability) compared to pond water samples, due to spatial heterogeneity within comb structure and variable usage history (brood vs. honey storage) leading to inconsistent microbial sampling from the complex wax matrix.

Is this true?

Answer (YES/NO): NO